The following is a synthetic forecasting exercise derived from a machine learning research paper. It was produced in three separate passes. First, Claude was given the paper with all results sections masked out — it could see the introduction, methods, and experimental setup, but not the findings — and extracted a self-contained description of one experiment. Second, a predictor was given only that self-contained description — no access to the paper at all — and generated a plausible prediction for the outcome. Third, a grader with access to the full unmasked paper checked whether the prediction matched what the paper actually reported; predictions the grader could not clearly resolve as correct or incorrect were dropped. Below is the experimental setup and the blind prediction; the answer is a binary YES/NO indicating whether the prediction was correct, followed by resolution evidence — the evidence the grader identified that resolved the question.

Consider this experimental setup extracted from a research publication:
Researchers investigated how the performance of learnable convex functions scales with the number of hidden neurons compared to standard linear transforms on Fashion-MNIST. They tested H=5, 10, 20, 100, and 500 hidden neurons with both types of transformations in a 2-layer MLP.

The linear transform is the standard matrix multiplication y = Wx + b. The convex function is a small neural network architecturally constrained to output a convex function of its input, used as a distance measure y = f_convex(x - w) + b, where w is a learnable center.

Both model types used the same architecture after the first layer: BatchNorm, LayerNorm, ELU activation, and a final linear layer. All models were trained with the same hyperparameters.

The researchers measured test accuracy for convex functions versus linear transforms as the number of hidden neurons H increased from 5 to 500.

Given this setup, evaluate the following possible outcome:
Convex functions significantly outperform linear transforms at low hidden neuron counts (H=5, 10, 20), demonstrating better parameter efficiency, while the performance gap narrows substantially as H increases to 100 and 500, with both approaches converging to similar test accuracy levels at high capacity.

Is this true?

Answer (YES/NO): YES